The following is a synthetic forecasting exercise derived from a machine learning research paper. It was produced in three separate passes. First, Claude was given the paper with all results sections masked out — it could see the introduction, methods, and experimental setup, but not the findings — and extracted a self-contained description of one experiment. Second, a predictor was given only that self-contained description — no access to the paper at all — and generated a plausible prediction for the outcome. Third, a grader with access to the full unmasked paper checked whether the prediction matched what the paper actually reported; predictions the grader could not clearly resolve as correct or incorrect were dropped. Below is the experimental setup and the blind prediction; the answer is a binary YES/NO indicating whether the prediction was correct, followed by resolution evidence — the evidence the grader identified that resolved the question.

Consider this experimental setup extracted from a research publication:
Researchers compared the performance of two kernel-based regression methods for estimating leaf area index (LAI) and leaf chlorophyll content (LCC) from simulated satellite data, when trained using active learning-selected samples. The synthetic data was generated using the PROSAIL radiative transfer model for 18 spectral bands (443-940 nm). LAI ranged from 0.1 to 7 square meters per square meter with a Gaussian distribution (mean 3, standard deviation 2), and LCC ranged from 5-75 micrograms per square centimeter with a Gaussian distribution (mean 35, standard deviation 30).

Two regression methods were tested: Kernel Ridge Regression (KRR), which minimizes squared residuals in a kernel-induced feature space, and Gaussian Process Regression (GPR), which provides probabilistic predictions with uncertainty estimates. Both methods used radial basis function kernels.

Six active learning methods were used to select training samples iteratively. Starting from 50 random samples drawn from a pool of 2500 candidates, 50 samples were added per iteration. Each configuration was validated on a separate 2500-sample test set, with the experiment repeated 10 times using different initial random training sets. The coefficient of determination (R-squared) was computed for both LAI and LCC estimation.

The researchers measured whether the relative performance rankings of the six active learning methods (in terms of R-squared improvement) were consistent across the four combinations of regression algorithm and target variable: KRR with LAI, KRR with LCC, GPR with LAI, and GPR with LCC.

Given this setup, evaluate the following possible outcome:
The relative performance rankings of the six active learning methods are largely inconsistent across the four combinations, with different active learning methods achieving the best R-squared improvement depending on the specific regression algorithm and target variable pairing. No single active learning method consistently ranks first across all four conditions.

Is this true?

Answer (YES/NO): NO